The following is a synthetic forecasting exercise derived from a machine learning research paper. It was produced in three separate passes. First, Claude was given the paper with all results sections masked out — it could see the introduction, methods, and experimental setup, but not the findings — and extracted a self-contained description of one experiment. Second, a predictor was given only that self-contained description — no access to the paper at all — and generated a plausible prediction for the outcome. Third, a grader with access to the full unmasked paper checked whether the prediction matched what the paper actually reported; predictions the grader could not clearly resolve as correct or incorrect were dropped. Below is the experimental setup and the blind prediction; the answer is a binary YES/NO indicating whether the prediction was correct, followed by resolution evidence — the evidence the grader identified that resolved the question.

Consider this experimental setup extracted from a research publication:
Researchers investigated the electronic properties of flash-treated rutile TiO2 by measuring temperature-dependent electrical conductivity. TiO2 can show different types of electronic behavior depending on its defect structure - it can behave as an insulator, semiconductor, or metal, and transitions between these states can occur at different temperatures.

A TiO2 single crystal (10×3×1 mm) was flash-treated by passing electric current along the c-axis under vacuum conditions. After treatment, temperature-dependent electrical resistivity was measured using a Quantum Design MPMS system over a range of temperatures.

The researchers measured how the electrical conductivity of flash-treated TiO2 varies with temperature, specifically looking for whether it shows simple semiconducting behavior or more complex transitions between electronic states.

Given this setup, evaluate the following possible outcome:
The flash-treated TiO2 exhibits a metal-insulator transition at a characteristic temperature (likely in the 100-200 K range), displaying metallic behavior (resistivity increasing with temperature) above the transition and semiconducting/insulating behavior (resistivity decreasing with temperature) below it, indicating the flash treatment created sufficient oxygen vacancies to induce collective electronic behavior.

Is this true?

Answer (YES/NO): NO